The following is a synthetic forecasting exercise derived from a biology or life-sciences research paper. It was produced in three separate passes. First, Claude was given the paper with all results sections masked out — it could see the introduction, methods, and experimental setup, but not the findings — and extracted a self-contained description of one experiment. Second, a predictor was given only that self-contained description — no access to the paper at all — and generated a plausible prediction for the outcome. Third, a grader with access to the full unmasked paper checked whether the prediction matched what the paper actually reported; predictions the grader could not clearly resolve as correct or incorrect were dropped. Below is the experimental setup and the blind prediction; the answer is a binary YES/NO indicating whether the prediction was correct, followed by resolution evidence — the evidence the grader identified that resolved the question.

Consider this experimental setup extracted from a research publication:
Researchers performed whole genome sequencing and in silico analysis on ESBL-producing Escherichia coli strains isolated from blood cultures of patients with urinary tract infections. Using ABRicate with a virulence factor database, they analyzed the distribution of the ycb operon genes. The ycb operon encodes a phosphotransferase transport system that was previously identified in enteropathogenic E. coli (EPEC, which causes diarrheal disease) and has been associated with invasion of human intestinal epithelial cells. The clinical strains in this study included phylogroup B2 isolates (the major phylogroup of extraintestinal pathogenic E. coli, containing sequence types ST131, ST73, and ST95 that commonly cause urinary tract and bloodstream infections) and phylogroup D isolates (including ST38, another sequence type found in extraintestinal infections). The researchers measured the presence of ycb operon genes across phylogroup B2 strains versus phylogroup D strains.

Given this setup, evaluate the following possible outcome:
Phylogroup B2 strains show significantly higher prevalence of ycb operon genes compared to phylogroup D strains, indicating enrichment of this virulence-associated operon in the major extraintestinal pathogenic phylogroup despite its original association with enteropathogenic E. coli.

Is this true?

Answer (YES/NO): NO